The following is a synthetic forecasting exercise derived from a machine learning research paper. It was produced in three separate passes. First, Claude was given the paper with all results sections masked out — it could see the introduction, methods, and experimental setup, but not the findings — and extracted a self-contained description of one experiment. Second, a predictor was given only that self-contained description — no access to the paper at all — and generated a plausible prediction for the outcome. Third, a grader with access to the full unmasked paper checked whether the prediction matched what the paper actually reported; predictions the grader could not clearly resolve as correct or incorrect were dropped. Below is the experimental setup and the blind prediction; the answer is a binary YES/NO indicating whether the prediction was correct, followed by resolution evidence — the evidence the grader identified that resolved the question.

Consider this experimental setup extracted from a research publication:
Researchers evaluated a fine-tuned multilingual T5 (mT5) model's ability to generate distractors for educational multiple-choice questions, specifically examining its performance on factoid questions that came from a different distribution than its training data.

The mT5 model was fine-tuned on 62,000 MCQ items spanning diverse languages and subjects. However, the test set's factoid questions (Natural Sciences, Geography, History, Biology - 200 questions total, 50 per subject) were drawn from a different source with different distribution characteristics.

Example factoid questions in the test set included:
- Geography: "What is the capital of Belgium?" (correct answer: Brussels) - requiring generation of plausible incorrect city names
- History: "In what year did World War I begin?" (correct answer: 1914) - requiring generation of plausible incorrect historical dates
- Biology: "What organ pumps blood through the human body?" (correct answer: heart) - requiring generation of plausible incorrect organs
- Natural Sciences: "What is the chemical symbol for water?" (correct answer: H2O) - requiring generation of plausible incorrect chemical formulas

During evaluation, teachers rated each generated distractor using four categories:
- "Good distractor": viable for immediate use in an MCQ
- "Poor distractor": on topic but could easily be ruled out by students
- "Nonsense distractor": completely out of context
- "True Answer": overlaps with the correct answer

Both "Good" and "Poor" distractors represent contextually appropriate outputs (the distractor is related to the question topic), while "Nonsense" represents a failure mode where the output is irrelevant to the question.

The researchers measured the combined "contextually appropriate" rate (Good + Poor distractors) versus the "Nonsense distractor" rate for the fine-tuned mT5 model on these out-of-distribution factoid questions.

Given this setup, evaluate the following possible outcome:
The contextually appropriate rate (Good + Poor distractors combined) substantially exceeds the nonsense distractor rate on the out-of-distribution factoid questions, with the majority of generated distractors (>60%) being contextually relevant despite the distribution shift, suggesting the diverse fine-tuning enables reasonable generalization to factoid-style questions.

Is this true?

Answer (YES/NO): YES